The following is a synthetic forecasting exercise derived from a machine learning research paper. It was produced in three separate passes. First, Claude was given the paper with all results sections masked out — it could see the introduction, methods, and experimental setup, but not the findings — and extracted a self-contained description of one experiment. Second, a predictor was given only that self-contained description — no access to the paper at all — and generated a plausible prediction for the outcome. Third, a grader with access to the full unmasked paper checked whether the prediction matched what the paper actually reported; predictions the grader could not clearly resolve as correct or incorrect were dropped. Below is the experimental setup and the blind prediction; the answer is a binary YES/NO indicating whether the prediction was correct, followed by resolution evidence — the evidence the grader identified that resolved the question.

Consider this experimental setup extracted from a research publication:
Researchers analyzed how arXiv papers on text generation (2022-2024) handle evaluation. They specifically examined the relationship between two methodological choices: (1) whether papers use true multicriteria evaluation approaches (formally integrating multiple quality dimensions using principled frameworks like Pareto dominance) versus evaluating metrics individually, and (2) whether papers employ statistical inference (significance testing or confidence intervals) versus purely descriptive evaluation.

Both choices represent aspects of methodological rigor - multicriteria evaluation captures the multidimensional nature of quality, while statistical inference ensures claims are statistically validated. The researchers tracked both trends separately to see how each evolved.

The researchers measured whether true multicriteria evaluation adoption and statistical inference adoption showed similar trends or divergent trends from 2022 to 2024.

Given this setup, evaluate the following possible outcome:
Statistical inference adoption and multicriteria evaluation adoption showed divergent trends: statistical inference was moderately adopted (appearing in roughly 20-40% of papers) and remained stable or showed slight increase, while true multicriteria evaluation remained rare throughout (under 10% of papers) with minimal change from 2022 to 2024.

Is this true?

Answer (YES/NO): NO